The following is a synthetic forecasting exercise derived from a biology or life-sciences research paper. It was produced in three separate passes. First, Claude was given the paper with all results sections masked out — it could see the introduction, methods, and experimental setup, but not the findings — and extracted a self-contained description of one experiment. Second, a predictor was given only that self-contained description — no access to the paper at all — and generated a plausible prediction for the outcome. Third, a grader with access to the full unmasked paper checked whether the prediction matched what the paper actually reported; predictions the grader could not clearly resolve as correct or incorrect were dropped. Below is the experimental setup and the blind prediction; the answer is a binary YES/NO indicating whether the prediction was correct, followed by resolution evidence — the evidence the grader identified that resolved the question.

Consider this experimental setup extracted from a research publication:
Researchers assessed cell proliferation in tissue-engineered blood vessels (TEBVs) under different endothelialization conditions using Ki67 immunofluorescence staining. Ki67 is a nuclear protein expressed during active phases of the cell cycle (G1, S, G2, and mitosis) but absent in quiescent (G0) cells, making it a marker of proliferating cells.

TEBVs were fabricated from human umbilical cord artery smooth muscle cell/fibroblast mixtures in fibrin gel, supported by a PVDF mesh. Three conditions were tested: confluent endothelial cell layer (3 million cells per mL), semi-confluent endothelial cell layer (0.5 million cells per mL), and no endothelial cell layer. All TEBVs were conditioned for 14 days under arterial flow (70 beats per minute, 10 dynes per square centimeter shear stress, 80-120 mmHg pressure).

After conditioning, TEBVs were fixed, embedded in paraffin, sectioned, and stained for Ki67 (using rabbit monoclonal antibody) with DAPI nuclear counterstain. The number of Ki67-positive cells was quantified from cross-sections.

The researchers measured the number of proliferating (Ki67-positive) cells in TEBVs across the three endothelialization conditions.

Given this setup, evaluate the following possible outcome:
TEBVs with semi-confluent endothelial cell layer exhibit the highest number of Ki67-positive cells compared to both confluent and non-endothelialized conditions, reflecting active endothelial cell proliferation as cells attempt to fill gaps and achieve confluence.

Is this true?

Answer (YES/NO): NO